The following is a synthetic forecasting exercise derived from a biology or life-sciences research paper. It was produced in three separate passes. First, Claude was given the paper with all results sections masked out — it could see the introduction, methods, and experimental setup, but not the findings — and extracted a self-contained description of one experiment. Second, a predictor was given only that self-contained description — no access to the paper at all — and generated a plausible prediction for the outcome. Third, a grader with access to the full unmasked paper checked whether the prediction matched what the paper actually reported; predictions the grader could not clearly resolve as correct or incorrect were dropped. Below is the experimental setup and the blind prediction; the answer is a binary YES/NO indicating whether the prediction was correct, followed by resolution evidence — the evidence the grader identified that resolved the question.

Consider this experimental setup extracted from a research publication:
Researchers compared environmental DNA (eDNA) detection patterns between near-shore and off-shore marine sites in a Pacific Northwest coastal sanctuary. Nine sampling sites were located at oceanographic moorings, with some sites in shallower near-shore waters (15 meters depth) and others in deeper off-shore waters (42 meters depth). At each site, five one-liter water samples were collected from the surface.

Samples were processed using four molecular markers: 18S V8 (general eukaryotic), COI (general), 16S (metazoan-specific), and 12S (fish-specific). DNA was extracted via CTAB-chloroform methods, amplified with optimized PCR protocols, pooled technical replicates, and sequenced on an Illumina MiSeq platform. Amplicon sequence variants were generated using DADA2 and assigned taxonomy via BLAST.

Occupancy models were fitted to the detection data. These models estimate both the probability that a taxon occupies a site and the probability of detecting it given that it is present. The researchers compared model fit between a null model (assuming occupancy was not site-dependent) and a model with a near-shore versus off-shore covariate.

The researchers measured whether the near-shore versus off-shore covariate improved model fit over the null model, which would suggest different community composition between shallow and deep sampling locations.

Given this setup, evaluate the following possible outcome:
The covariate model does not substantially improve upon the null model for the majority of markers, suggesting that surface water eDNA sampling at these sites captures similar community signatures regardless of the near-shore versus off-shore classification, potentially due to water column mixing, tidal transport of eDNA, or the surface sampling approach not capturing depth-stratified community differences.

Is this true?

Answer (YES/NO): YES